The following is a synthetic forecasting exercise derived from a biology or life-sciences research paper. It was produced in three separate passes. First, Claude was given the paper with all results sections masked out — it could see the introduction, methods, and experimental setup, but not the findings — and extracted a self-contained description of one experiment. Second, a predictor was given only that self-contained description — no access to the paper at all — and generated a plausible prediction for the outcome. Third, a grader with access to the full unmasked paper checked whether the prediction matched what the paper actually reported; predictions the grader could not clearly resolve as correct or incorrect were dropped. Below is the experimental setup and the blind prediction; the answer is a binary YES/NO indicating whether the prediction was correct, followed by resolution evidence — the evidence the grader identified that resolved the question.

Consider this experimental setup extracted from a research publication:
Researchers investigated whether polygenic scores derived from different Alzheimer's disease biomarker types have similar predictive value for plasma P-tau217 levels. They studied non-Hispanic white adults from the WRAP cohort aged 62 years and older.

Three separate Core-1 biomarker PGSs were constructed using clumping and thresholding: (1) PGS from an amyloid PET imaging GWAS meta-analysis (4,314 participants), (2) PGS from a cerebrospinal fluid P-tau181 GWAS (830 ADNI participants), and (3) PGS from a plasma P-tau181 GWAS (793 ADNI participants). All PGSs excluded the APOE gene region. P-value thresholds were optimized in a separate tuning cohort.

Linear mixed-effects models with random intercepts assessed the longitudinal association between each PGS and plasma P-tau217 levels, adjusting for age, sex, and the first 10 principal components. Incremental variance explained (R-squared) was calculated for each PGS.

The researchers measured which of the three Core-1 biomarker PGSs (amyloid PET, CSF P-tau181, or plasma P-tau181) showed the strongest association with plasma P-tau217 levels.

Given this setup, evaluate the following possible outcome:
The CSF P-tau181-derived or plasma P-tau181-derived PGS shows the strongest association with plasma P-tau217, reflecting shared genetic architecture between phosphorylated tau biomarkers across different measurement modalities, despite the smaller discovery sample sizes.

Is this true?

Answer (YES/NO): NO